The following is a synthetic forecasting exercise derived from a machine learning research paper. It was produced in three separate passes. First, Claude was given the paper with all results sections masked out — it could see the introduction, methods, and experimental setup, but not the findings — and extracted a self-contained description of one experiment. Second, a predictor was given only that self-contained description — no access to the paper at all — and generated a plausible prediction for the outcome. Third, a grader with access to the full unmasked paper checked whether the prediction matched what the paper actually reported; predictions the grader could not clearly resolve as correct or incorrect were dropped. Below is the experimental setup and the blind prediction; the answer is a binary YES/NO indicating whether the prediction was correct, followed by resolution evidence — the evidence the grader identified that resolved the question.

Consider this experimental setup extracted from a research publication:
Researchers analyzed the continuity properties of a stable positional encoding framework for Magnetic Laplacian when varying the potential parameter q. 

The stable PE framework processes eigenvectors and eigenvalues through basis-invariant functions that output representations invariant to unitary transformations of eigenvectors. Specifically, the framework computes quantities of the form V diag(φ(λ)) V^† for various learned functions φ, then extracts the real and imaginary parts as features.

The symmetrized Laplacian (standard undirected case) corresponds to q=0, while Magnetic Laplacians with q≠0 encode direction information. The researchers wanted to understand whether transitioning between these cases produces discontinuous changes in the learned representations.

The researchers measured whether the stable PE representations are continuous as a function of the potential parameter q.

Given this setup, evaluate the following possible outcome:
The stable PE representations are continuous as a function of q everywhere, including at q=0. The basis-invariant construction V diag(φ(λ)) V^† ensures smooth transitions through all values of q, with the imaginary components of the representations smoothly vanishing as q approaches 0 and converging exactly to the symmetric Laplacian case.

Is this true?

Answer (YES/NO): YES